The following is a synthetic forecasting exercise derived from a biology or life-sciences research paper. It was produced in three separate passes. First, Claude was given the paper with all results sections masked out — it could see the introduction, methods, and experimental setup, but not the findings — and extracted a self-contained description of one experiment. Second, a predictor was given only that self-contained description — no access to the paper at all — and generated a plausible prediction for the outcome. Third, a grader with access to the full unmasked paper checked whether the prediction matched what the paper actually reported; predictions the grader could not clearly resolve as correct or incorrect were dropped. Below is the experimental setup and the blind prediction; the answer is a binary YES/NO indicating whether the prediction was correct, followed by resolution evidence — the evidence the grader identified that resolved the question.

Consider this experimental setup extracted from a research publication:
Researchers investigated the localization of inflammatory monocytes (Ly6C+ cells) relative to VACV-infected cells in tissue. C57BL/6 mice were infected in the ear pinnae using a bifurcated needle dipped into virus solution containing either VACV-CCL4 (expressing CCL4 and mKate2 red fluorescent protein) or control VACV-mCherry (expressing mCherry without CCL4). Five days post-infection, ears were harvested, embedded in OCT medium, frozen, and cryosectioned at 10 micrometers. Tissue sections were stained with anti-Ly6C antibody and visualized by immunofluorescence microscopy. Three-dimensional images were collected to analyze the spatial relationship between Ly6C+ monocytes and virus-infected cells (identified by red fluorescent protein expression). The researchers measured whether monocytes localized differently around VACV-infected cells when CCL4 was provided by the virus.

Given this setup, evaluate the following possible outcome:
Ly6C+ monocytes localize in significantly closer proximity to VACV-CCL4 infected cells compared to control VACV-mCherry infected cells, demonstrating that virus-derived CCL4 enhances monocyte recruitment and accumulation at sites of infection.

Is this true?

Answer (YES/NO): YES